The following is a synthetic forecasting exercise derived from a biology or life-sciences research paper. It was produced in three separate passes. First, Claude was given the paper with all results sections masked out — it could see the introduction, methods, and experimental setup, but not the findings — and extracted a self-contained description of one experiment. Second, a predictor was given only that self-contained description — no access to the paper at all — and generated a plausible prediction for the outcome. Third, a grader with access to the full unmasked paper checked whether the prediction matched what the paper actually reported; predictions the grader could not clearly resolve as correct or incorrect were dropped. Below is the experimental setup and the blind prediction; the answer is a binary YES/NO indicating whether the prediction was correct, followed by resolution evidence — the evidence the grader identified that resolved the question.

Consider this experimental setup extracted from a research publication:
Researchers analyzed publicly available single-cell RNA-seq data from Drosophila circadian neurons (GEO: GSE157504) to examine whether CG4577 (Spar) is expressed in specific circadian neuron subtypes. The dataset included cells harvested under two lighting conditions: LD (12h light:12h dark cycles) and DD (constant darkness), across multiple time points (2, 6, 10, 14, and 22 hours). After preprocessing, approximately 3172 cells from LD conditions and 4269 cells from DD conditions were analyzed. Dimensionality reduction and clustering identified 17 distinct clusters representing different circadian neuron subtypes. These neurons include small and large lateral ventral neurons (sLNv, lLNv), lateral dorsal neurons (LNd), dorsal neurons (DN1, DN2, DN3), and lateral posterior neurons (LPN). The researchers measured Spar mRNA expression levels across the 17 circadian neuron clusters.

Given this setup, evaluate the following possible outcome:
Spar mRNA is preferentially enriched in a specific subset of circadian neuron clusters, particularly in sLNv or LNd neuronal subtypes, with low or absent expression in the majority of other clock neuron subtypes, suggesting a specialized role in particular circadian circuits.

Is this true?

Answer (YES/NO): NO